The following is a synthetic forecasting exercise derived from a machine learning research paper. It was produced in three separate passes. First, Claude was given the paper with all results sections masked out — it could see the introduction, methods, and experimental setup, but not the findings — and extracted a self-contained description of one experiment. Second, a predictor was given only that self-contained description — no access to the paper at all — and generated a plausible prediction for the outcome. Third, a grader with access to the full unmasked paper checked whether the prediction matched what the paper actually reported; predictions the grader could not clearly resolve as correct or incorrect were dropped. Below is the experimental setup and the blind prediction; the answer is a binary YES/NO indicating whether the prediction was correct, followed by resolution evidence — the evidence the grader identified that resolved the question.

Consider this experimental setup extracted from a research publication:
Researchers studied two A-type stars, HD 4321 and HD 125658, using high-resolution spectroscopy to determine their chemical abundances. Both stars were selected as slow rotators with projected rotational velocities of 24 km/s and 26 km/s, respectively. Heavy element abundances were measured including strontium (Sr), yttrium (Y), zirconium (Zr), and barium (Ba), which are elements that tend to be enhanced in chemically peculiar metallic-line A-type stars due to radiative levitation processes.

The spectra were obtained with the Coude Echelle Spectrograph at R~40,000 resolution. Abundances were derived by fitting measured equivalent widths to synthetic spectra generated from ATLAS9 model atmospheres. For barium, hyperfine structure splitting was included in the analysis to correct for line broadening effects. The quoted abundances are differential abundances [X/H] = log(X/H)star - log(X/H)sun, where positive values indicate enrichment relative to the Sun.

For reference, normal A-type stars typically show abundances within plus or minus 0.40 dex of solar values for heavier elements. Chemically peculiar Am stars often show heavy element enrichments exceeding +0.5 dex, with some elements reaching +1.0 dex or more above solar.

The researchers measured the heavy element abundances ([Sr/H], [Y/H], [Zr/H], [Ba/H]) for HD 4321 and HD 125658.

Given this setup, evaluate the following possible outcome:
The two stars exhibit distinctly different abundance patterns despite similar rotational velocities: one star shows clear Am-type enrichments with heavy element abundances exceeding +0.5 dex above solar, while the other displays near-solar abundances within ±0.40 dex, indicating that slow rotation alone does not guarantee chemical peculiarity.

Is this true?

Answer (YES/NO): NO